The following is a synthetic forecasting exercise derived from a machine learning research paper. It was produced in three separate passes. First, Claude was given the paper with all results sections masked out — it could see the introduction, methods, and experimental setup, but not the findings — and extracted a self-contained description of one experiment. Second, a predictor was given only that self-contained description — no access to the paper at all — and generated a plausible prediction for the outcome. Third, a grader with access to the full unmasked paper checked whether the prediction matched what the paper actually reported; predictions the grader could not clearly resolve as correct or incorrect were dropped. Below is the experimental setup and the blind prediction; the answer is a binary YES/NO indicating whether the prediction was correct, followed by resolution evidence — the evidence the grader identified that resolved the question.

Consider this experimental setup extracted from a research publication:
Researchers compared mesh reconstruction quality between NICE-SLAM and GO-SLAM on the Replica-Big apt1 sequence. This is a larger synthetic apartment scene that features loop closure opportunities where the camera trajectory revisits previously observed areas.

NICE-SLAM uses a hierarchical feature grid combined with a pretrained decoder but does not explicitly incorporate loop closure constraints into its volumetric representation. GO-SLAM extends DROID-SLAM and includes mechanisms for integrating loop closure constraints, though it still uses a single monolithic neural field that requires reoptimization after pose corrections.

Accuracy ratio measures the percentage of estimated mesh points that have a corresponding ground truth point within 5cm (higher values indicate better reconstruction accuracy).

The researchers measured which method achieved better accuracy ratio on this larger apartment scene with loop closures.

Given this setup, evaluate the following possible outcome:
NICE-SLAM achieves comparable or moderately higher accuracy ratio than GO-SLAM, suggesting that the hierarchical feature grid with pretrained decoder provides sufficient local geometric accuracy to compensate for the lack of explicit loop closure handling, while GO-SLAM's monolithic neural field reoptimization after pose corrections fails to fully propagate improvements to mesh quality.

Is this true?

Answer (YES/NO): NO